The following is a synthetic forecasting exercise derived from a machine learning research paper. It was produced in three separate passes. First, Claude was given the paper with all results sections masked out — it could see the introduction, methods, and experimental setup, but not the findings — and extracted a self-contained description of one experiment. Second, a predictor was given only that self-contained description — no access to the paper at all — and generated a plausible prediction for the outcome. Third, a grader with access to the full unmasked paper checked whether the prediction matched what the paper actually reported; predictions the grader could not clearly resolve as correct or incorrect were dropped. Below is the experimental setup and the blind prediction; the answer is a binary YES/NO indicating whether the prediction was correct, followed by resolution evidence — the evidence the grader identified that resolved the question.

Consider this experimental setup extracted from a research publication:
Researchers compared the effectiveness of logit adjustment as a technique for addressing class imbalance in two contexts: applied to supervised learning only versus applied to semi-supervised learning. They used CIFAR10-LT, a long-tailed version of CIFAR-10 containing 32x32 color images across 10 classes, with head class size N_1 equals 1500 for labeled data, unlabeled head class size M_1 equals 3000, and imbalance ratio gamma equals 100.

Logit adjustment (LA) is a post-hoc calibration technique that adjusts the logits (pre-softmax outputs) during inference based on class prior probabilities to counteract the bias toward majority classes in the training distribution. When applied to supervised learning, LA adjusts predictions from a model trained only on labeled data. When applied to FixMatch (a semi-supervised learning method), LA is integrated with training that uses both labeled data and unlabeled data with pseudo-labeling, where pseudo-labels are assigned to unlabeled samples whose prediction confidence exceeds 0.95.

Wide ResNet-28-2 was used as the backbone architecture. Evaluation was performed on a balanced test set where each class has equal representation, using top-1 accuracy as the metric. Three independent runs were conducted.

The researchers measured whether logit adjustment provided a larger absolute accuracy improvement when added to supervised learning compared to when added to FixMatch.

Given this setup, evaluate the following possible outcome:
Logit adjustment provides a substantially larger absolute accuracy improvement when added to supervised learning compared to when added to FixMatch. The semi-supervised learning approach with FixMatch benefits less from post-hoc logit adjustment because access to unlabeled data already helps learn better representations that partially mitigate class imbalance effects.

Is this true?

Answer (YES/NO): YES